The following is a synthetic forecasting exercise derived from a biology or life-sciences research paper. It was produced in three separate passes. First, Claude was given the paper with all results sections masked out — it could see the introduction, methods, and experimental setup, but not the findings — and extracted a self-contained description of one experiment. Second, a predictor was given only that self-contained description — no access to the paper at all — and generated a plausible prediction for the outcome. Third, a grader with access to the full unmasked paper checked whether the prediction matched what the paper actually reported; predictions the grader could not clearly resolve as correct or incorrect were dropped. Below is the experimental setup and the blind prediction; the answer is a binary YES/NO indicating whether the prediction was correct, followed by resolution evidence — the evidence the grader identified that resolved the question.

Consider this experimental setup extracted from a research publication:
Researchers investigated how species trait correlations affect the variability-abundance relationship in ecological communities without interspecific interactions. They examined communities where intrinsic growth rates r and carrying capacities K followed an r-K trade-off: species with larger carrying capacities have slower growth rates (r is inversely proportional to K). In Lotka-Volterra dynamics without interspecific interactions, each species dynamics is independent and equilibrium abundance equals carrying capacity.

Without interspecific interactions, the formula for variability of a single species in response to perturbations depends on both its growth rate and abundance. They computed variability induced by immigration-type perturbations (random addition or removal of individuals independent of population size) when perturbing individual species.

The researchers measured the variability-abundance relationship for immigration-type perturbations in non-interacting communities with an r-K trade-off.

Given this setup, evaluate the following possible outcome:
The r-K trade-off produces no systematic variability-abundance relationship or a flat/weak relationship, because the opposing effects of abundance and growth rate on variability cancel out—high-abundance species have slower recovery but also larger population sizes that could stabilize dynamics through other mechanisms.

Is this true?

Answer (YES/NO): NO